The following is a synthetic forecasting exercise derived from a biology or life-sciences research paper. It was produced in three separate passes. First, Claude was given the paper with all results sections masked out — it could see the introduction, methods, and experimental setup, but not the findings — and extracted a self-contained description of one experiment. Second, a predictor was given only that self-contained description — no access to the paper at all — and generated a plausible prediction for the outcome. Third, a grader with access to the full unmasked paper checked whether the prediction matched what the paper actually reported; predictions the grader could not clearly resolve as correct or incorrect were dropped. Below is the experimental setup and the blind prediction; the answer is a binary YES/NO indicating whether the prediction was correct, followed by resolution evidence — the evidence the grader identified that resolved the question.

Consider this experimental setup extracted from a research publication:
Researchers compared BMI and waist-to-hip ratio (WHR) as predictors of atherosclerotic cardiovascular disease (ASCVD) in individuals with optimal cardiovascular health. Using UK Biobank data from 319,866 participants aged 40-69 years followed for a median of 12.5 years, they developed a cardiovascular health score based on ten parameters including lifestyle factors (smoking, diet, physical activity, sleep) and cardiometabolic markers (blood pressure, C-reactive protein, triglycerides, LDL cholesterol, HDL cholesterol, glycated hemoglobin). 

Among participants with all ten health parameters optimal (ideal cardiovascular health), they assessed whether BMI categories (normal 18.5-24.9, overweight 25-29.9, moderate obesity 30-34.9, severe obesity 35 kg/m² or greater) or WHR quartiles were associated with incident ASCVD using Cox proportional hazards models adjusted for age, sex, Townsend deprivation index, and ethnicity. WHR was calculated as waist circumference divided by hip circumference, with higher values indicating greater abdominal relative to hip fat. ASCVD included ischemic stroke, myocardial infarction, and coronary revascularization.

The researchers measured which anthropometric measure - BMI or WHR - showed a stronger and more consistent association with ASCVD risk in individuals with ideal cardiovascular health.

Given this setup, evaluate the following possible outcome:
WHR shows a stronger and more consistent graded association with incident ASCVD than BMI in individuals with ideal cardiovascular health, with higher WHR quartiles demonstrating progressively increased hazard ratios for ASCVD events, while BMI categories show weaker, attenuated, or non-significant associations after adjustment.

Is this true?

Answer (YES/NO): YES